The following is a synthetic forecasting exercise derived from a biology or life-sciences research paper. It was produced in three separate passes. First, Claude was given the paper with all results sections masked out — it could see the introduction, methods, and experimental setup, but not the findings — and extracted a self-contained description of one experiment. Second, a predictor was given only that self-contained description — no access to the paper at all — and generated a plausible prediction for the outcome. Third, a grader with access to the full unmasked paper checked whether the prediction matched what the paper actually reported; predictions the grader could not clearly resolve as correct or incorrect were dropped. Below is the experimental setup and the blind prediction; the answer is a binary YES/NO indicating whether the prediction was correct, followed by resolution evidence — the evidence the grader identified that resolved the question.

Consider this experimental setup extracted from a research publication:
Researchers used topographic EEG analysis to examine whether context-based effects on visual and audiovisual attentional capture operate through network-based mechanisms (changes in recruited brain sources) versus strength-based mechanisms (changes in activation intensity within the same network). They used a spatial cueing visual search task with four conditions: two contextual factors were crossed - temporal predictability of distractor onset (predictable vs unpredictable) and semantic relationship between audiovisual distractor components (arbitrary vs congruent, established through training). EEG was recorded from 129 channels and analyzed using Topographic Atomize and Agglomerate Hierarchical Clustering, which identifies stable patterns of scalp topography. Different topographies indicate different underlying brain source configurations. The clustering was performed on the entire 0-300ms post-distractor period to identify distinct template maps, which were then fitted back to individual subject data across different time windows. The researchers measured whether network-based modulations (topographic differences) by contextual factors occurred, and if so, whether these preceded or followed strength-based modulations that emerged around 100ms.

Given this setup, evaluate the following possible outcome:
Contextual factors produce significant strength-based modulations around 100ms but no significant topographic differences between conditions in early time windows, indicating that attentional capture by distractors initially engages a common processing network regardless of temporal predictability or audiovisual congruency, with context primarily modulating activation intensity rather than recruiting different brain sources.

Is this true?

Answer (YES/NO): NO